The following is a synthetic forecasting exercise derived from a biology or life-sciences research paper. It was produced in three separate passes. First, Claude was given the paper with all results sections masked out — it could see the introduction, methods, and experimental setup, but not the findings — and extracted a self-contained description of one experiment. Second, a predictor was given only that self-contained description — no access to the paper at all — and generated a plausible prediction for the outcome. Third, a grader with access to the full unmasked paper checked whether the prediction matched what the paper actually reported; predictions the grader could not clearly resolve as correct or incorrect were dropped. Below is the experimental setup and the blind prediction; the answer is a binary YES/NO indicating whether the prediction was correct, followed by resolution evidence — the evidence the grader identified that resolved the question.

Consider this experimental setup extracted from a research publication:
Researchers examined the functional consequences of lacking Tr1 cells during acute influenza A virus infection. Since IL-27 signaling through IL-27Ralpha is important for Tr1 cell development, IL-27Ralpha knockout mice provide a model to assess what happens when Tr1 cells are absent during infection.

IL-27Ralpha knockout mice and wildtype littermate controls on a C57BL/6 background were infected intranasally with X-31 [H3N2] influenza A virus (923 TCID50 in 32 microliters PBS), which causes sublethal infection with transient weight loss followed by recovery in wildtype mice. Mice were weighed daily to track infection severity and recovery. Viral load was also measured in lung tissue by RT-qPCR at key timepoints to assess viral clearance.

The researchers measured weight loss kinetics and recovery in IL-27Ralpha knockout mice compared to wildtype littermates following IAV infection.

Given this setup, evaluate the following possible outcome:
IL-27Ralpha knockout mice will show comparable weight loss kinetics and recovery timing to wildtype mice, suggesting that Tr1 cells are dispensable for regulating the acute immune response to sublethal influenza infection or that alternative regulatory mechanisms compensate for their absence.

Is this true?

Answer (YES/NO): NO